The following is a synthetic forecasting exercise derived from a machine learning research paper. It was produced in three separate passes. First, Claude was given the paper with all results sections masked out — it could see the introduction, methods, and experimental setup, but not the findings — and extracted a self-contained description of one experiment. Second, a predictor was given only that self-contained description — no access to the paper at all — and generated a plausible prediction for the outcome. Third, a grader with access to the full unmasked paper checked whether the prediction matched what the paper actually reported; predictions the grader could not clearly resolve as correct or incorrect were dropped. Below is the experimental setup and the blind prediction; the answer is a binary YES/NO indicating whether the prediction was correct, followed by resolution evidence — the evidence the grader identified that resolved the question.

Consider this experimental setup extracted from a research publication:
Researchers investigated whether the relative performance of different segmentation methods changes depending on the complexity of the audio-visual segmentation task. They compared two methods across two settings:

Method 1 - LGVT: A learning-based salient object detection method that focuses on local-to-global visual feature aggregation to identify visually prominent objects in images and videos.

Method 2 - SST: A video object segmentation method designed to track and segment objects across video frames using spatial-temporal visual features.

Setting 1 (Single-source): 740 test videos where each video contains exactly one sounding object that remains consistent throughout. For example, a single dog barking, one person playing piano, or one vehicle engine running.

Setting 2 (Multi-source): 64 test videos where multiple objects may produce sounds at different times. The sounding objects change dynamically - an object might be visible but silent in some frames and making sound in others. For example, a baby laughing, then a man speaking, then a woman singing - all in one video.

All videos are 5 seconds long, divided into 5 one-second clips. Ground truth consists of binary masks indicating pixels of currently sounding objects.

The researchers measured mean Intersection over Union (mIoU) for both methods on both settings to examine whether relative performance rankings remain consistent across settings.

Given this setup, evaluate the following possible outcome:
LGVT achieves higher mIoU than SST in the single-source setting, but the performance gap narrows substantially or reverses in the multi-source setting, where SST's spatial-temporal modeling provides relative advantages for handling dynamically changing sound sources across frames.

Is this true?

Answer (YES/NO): YES